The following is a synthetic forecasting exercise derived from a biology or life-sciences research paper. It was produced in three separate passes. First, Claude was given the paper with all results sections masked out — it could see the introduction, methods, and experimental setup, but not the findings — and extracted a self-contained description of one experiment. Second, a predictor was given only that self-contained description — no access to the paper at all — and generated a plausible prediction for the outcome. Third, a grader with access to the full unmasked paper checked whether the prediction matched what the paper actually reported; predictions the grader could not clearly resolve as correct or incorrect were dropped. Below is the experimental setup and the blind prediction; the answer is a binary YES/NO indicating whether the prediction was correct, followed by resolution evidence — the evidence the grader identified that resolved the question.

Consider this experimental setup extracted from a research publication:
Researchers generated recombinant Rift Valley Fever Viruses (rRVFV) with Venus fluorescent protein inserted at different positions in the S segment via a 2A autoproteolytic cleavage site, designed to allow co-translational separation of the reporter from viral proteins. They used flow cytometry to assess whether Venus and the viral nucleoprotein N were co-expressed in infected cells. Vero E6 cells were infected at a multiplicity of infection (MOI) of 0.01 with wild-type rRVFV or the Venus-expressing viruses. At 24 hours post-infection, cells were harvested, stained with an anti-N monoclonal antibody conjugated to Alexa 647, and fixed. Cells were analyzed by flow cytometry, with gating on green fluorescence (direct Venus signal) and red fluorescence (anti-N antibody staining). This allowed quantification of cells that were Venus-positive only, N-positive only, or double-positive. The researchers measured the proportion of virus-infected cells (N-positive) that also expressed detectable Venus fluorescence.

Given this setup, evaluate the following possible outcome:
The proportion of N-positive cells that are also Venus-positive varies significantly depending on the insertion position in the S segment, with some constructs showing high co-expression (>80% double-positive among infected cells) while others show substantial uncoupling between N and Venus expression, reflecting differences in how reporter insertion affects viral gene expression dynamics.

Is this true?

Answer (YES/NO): NO